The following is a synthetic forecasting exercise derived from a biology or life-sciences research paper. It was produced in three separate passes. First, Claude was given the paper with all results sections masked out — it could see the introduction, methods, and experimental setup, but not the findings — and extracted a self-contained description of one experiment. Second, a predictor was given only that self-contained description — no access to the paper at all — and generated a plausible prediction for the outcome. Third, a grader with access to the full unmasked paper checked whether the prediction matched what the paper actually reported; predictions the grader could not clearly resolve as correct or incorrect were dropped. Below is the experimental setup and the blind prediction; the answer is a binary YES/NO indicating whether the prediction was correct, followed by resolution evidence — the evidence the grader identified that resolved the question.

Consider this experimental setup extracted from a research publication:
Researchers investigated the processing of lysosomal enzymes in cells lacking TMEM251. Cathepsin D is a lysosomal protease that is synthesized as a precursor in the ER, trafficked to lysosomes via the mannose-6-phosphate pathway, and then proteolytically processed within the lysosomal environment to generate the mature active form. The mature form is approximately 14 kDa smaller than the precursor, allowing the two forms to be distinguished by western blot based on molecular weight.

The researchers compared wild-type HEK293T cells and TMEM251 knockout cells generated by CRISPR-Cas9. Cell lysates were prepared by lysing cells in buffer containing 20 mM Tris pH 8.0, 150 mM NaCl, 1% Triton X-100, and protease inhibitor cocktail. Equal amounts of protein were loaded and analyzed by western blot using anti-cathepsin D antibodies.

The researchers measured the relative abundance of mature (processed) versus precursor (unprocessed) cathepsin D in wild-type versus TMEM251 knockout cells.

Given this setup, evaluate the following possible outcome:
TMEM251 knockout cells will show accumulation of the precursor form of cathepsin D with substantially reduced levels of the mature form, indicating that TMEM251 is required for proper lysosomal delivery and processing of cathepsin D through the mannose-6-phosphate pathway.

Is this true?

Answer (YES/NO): YES